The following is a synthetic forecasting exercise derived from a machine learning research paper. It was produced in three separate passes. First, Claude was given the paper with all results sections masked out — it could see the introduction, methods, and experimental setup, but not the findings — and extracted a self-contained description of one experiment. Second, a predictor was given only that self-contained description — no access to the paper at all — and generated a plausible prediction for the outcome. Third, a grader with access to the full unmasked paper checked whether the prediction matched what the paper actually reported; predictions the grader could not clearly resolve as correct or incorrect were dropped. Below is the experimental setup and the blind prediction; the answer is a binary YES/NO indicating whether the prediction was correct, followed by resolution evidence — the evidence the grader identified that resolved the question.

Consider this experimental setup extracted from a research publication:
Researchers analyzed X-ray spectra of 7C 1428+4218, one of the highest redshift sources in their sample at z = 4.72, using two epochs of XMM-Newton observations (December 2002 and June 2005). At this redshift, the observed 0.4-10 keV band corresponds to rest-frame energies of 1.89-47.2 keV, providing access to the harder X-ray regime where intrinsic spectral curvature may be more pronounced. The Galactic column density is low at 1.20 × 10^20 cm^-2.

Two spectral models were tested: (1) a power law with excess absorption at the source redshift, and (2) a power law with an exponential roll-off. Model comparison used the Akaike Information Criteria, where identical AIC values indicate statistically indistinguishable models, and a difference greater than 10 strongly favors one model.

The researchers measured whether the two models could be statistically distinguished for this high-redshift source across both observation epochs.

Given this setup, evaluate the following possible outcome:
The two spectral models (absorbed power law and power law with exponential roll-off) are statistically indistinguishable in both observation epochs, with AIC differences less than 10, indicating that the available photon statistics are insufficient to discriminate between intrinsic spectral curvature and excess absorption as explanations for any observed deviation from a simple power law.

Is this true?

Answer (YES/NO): YES